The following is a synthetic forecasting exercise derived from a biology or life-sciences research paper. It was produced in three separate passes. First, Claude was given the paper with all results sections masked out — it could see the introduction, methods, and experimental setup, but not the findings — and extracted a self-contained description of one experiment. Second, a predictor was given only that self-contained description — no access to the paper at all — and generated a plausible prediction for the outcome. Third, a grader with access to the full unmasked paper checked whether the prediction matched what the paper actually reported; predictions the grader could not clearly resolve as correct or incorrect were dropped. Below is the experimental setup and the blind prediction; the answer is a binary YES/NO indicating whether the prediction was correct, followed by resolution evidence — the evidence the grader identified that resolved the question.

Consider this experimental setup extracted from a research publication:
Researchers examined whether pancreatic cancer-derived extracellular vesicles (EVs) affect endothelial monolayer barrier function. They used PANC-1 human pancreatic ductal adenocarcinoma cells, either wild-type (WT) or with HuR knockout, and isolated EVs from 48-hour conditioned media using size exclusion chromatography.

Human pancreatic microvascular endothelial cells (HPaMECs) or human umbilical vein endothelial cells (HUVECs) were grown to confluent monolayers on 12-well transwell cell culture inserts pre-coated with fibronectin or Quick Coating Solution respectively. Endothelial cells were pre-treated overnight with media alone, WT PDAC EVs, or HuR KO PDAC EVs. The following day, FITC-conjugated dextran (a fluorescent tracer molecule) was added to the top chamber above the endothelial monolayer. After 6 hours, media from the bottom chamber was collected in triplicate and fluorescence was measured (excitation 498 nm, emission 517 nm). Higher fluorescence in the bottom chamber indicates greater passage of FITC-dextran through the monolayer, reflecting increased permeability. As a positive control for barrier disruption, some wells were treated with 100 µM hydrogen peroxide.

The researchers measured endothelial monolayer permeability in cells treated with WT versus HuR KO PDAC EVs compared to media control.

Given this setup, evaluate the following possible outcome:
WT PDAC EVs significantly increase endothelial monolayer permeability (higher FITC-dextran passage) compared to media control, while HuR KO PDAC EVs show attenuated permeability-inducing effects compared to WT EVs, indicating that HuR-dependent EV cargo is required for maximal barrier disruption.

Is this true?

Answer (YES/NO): NO